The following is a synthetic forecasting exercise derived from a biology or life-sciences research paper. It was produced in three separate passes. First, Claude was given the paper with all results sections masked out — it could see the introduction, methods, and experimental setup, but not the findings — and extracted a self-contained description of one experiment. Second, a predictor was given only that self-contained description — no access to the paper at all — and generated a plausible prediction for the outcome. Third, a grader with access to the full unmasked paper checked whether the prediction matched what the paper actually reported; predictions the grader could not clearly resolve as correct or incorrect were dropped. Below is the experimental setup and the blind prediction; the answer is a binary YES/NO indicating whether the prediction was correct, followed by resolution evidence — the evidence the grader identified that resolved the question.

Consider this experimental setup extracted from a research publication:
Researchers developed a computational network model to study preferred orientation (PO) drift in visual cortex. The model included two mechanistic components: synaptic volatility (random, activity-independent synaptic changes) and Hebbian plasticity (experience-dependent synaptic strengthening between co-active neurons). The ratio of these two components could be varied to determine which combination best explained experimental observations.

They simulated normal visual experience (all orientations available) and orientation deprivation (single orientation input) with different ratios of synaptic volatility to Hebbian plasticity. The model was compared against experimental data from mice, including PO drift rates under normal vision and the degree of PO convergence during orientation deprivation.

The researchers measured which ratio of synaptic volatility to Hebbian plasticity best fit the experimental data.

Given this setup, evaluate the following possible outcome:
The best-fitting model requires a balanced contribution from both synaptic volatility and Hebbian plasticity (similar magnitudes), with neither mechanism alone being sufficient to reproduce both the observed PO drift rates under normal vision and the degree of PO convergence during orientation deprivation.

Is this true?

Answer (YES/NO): NO